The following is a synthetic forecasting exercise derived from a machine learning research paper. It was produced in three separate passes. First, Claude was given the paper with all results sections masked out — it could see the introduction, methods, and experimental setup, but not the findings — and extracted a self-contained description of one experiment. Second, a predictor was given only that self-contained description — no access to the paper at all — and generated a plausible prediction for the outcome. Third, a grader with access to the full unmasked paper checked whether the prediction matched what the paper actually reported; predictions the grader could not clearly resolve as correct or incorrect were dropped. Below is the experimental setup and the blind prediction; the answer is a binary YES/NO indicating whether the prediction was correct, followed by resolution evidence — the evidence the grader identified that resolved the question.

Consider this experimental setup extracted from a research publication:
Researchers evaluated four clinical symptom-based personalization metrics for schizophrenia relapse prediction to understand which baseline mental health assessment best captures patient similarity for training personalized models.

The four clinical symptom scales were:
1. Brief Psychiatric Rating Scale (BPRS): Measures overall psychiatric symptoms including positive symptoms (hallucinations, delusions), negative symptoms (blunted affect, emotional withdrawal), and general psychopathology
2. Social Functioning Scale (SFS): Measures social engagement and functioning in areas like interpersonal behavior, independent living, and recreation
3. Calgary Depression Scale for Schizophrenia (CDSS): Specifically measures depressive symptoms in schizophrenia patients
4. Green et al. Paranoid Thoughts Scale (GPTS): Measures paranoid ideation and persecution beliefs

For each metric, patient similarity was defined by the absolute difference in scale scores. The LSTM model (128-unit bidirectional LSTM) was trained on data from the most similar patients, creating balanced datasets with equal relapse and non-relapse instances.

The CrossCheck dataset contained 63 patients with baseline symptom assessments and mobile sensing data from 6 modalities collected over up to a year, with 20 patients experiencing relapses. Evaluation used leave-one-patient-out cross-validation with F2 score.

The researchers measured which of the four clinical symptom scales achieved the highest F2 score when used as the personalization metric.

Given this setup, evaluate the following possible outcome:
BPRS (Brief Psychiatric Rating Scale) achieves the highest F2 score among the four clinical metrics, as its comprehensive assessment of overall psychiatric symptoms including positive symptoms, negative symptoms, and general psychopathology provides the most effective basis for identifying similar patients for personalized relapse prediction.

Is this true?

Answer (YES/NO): NO